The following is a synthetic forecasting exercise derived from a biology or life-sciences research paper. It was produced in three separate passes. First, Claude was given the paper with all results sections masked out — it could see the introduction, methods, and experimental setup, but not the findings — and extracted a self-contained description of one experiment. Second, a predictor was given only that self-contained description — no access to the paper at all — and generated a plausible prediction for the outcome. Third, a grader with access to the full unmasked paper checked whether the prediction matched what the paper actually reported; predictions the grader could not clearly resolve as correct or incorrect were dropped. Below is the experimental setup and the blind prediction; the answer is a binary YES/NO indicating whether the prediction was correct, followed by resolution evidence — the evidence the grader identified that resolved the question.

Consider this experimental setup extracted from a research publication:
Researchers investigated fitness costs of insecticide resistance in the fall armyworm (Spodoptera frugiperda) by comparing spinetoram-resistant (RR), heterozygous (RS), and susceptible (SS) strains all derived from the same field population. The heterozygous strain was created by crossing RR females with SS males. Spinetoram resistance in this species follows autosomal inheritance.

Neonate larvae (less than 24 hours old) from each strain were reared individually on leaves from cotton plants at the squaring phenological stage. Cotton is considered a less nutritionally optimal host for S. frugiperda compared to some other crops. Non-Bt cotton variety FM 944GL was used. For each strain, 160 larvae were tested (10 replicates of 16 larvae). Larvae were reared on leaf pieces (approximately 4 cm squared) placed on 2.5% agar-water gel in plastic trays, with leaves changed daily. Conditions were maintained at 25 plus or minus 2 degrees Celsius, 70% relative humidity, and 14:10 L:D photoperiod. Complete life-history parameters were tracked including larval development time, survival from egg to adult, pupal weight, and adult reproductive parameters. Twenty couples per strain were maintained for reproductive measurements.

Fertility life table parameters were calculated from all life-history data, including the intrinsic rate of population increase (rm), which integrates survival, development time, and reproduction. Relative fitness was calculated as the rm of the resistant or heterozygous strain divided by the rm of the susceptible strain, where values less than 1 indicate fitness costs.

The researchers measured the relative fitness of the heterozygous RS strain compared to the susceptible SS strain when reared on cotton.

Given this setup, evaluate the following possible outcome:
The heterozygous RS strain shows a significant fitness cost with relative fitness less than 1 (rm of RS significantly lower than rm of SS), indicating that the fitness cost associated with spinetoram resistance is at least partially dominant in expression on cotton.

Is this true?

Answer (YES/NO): NO